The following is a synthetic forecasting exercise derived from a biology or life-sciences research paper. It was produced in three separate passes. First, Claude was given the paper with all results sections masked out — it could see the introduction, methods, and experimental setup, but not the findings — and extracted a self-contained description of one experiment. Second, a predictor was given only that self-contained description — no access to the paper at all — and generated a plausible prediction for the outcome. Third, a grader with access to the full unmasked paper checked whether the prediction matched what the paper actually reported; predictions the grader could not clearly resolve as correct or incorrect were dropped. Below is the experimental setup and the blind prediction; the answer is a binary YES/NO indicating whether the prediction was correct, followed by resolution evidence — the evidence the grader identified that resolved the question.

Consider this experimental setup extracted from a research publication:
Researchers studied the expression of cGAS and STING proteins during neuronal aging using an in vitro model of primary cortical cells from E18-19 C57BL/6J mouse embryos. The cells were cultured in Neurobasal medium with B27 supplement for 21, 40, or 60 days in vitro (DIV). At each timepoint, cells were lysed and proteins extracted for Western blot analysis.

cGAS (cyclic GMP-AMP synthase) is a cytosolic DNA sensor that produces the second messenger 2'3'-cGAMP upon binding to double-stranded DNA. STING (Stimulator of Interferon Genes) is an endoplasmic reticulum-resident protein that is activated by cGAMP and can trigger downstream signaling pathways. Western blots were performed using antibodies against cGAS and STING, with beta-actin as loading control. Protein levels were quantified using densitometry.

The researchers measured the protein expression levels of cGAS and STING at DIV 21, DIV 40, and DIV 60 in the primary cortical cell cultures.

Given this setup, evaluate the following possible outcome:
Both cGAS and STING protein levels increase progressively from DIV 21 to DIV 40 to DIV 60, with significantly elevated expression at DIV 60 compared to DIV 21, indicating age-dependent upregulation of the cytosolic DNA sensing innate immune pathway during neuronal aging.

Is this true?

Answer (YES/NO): NO